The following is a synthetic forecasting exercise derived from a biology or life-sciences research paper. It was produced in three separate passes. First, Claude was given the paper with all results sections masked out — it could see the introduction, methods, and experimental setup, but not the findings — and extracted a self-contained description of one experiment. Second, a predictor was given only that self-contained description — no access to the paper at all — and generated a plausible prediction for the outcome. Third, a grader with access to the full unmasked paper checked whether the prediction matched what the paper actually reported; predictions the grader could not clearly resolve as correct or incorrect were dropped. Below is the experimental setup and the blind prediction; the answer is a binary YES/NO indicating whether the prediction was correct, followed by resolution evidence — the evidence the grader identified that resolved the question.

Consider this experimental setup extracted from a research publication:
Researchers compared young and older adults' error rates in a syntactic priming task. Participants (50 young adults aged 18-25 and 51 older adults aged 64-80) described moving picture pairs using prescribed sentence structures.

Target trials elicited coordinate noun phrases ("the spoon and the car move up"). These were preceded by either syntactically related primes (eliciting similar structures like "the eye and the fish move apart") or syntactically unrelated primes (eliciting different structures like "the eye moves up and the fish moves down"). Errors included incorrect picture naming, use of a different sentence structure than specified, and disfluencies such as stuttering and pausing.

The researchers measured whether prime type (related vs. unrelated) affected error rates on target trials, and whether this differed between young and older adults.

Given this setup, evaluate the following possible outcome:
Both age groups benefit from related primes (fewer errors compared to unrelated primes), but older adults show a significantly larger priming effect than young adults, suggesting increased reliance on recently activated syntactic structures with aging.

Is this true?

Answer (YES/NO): NO